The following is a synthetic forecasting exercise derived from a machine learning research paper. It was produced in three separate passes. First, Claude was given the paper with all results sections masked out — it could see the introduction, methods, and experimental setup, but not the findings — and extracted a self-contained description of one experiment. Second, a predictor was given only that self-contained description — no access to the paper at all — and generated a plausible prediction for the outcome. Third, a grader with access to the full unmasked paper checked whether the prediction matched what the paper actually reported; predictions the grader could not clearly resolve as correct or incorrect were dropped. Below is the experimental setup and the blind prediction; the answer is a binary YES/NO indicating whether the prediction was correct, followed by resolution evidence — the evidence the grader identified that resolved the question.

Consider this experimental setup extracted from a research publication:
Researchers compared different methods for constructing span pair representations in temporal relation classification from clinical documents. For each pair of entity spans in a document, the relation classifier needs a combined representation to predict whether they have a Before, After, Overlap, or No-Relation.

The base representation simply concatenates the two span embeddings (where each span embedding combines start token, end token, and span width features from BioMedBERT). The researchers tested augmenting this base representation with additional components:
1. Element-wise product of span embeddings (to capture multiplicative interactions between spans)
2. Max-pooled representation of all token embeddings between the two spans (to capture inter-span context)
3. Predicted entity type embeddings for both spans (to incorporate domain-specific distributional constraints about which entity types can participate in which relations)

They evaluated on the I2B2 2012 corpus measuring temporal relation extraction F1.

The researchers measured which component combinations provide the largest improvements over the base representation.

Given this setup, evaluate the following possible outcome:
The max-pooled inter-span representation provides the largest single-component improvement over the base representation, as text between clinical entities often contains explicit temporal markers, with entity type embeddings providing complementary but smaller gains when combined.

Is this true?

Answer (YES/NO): YES